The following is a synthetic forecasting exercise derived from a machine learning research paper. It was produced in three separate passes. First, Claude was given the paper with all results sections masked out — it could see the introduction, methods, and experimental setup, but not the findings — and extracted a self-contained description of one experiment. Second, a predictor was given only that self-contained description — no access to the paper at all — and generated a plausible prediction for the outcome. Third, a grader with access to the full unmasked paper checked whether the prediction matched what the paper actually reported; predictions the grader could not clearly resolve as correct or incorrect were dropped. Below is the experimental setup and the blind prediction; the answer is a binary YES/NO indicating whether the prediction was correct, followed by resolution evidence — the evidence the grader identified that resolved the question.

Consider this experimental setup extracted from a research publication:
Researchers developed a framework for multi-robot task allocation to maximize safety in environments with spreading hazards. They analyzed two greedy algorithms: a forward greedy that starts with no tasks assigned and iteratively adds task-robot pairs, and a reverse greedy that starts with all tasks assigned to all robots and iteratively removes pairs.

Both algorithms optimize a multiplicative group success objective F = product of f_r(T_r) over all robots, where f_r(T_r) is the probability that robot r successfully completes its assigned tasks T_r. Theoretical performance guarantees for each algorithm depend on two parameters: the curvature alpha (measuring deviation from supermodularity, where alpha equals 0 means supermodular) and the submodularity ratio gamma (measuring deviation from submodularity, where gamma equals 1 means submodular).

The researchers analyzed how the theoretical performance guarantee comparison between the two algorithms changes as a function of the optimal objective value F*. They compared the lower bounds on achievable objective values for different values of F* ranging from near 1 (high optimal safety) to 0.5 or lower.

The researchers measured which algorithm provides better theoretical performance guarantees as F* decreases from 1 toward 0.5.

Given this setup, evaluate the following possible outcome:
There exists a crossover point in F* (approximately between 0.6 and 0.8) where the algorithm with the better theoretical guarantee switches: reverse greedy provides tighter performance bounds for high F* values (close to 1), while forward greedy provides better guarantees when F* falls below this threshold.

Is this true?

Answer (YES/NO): NO